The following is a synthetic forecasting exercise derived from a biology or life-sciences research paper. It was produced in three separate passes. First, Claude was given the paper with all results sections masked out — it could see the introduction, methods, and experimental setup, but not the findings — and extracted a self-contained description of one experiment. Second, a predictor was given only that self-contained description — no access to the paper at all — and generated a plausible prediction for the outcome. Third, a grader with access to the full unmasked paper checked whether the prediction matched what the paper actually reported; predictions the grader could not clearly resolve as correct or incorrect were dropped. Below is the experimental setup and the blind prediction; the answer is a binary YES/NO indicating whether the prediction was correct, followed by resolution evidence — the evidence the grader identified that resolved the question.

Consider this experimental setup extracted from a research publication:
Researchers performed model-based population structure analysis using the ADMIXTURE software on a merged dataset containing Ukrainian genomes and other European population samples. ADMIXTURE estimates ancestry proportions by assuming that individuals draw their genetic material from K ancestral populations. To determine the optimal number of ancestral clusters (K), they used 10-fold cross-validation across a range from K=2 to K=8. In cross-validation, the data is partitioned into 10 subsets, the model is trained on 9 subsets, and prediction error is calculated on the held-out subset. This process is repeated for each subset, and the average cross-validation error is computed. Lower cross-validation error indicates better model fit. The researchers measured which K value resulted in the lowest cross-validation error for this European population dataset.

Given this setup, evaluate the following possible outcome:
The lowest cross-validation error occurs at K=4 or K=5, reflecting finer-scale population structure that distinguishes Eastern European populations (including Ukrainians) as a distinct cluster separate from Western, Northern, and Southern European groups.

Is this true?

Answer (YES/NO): NO